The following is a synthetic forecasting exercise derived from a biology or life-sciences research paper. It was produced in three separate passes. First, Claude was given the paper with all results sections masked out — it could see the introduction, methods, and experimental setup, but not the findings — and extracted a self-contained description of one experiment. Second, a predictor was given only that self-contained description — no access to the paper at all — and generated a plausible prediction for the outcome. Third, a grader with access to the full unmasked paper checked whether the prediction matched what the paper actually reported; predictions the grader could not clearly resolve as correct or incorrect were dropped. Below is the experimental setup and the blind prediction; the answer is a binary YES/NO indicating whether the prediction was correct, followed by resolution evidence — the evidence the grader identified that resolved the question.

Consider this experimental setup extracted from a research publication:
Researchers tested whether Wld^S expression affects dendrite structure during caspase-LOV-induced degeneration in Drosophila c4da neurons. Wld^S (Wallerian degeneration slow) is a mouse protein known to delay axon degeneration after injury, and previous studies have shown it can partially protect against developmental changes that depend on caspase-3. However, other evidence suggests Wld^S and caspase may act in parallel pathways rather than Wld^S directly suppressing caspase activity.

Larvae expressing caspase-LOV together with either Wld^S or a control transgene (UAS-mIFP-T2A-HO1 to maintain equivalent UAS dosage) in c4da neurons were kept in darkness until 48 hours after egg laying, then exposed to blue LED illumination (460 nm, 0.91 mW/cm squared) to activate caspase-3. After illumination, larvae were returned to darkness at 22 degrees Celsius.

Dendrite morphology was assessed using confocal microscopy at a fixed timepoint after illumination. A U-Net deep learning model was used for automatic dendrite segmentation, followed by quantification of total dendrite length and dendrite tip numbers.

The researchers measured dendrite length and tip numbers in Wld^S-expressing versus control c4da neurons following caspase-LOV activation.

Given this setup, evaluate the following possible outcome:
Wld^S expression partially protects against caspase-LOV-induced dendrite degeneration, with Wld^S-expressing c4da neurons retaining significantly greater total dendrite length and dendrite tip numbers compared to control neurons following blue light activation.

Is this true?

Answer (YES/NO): YES